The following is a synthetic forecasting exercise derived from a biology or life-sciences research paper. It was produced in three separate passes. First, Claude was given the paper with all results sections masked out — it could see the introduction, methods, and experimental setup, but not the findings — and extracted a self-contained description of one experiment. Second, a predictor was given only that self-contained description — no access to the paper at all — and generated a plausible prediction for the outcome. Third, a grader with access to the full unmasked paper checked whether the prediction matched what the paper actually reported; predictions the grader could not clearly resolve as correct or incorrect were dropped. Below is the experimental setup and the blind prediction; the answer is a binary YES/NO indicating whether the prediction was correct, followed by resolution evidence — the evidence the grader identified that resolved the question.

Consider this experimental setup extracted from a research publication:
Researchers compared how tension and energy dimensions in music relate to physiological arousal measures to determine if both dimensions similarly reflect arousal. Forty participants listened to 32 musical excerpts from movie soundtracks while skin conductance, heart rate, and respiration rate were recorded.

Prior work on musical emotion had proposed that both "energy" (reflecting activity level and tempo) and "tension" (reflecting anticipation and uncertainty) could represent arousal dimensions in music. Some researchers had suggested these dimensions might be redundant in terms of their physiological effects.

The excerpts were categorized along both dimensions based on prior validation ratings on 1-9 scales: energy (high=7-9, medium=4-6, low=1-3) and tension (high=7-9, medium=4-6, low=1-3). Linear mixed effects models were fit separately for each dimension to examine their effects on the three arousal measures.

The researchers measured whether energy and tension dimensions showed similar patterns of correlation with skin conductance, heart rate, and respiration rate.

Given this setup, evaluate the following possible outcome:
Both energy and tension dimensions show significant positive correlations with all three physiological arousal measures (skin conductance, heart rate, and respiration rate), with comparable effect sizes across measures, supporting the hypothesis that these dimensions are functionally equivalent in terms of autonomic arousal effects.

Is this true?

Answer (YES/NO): NO